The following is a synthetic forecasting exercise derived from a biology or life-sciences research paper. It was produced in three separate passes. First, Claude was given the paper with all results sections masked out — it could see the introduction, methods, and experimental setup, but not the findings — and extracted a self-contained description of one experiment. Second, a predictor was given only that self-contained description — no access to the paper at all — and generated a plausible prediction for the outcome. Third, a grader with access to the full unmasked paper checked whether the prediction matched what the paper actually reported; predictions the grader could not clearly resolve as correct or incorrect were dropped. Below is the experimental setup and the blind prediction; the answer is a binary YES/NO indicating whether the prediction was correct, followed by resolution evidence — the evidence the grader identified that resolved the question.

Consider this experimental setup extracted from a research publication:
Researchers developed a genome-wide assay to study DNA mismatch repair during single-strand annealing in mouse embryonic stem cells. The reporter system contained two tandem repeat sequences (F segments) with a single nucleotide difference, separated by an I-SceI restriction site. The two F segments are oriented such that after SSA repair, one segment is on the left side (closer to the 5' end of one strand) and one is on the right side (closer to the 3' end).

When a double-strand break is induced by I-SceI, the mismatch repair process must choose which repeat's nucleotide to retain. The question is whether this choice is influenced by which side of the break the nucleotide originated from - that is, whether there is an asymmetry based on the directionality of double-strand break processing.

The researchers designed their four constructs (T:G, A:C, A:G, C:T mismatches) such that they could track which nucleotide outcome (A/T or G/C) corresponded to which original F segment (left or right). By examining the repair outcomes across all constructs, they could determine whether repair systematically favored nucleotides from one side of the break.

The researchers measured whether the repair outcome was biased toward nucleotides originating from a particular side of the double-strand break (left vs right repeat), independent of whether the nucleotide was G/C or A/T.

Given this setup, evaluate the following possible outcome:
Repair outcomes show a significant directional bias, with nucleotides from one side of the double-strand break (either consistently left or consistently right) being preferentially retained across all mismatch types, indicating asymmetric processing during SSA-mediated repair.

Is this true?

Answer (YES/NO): YES